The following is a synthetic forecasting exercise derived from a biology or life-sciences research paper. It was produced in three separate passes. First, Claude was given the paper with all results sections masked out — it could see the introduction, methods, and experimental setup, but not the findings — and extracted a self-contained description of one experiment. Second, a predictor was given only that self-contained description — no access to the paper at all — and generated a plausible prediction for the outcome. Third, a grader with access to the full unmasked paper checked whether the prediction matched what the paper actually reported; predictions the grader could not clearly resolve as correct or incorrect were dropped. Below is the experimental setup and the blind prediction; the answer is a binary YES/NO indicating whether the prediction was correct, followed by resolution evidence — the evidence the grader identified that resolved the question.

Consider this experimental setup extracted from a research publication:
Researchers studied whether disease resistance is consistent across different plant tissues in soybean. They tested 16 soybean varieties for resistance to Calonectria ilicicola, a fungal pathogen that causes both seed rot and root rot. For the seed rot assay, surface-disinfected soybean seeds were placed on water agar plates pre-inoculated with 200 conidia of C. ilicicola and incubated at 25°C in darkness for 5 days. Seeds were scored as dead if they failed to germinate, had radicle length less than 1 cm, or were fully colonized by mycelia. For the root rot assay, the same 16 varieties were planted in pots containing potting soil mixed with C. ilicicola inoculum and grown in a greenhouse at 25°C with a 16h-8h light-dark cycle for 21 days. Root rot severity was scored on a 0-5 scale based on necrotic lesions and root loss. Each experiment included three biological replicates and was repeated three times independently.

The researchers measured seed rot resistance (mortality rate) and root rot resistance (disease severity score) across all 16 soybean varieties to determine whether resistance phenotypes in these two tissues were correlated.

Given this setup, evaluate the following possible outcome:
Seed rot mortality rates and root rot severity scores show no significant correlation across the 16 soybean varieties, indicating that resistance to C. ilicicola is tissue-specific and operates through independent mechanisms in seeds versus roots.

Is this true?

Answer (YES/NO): YES